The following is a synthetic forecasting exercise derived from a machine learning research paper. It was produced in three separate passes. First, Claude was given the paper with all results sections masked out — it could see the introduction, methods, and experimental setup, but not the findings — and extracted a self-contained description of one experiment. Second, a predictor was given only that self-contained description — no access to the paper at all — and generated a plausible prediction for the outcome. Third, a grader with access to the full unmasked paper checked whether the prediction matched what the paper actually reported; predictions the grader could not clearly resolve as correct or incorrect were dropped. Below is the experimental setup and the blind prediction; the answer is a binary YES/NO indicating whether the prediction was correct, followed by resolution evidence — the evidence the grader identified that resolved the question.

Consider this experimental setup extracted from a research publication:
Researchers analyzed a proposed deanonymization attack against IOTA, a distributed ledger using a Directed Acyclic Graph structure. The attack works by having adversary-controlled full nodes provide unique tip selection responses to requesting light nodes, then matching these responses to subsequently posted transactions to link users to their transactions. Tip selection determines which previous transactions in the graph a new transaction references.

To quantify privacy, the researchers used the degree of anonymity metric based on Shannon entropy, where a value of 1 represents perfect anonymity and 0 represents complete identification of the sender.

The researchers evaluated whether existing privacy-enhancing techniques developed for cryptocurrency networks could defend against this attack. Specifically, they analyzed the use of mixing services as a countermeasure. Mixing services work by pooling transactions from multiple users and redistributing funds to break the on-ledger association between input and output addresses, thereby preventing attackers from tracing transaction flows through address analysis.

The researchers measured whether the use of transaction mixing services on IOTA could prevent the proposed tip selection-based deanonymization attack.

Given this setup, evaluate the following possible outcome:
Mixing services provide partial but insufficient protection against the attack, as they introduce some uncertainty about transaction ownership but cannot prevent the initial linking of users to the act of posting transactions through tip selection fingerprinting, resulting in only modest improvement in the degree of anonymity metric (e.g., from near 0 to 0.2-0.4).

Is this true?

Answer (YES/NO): NO